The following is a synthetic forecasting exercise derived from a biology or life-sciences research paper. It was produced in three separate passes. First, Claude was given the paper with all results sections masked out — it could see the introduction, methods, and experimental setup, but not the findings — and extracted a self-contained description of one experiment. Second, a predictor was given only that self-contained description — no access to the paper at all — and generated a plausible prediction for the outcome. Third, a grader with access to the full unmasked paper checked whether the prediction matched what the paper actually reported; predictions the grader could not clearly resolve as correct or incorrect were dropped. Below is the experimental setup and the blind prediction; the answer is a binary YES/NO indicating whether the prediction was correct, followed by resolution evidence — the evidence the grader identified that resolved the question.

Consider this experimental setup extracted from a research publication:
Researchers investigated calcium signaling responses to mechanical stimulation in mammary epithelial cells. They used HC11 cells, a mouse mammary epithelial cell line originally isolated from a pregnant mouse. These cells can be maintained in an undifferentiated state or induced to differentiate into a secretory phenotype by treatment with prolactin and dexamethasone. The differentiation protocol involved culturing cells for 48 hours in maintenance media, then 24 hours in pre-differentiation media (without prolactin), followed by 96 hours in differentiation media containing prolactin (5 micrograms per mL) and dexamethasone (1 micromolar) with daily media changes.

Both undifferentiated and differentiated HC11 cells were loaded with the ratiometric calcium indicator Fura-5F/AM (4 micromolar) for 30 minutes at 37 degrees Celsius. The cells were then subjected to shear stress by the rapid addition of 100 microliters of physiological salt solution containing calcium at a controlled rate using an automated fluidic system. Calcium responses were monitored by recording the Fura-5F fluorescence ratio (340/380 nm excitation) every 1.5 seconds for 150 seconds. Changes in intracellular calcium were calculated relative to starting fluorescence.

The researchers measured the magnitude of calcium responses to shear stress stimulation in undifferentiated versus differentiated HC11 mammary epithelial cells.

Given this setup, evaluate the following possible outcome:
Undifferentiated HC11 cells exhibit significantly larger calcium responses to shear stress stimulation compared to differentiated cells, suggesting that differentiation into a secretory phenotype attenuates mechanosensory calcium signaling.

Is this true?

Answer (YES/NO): NO